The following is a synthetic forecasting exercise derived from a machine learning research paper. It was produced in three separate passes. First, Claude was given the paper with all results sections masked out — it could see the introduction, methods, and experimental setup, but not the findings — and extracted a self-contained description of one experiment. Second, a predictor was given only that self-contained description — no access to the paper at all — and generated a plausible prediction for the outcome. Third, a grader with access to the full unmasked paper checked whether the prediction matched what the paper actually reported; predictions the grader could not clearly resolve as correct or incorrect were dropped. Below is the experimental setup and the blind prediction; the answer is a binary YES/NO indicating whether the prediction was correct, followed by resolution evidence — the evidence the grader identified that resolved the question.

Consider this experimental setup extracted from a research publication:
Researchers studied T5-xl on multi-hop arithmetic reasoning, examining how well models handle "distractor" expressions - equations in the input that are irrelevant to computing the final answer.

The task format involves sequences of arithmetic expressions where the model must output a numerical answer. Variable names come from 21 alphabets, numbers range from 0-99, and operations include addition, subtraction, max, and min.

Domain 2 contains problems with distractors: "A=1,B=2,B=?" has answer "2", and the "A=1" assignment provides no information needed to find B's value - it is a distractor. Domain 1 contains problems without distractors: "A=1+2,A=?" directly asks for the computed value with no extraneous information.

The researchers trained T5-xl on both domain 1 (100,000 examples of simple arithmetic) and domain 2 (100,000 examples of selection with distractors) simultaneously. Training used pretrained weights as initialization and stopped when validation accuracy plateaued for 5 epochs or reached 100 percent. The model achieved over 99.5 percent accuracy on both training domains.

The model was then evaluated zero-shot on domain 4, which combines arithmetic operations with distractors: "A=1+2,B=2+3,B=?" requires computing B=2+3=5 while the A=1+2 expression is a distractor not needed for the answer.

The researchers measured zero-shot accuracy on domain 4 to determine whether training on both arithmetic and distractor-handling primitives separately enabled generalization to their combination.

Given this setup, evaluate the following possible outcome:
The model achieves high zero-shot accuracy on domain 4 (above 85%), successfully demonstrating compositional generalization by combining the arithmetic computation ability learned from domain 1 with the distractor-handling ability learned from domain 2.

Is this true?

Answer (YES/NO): NO